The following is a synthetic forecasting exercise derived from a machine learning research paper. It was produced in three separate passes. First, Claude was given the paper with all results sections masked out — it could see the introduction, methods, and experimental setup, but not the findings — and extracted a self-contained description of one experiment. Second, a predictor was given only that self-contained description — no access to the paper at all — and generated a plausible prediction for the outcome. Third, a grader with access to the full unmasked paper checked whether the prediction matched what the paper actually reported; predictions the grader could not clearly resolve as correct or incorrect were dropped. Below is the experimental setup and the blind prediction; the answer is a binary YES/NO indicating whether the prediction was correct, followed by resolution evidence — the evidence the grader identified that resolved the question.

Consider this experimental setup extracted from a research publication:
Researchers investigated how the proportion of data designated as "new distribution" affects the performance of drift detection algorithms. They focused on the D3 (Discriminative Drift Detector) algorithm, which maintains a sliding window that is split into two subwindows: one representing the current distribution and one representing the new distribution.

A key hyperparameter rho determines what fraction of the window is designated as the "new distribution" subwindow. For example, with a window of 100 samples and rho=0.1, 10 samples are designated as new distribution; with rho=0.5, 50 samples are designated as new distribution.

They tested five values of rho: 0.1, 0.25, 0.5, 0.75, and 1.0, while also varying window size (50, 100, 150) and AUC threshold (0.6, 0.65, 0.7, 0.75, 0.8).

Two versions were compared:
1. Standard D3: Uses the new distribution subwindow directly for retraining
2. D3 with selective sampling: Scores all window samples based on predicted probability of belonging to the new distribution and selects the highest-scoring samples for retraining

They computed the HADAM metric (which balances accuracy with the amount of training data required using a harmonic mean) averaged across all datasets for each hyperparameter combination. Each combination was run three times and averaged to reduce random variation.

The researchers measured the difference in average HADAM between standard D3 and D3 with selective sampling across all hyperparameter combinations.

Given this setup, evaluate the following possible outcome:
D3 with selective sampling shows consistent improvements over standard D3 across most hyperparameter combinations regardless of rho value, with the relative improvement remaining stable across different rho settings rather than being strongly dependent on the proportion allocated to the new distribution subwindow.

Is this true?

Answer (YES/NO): NO